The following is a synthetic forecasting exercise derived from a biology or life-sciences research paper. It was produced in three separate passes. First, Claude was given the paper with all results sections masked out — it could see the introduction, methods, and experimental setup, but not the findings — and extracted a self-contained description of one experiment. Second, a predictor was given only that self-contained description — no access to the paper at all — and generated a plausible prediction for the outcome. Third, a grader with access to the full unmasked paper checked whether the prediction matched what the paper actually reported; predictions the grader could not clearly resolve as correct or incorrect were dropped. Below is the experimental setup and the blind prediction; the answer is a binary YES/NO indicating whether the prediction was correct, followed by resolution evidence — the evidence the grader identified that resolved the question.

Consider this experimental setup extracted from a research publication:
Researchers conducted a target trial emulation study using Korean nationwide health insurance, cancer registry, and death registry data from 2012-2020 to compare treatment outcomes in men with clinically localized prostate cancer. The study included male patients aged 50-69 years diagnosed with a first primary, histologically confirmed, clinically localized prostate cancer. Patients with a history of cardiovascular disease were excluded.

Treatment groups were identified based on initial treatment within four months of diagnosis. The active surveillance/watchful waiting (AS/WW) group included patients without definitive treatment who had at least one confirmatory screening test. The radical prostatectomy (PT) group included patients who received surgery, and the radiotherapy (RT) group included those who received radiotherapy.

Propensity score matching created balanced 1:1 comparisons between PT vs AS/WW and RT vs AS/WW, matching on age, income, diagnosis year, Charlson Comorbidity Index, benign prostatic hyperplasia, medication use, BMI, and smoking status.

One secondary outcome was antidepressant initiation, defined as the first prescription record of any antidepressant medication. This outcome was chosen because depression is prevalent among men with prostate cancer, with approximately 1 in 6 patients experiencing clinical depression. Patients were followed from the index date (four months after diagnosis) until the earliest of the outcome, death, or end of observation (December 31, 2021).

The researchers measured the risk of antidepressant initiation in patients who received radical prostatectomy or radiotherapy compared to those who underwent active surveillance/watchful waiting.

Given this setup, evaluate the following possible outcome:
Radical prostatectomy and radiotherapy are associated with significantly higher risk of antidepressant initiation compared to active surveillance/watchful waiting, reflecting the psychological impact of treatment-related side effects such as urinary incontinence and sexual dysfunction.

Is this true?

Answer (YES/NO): NO